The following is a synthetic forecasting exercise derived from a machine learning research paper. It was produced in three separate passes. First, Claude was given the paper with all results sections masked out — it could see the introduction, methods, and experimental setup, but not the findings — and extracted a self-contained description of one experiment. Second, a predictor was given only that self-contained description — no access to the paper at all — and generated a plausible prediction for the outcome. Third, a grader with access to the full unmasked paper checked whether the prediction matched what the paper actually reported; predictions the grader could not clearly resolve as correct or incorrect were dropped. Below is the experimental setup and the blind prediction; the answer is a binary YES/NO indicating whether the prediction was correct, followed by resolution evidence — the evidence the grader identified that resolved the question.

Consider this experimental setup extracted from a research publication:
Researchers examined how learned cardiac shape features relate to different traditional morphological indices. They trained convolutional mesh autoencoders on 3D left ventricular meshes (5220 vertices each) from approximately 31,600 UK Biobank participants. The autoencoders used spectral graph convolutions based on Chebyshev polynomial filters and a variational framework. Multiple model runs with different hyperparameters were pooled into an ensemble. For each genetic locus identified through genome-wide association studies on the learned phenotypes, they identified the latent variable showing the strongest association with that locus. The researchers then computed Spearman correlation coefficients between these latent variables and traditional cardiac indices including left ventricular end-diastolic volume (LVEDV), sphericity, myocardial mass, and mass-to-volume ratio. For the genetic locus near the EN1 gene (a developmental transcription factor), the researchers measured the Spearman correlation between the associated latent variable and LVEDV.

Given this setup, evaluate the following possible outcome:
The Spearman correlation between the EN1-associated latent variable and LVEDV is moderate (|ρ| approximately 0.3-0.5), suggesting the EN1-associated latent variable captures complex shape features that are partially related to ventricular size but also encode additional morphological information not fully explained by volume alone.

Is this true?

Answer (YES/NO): NO